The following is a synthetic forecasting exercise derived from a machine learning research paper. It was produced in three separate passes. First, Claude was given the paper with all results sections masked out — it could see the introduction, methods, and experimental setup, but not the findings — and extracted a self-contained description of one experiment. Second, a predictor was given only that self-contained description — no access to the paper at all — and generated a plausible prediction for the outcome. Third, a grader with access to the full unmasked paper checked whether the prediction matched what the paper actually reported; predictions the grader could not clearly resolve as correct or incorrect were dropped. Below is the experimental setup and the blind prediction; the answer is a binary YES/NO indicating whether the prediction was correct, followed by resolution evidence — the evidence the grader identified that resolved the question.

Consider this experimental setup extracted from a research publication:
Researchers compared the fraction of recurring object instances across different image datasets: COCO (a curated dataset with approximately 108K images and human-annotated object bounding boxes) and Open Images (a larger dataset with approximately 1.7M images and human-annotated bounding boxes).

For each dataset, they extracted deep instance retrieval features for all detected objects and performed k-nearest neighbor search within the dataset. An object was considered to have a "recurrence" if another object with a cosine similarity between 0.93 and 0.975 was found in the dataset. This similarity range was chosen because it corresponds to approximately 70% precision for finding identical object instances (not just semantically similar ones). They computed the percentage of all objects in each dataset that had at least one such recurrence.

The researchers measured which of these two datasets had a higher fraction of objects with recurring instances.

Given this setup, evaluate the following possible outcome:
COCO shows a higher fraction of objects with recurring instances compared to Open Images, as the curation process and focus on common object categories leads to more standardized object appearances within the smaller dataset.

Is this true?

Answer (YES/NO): YES